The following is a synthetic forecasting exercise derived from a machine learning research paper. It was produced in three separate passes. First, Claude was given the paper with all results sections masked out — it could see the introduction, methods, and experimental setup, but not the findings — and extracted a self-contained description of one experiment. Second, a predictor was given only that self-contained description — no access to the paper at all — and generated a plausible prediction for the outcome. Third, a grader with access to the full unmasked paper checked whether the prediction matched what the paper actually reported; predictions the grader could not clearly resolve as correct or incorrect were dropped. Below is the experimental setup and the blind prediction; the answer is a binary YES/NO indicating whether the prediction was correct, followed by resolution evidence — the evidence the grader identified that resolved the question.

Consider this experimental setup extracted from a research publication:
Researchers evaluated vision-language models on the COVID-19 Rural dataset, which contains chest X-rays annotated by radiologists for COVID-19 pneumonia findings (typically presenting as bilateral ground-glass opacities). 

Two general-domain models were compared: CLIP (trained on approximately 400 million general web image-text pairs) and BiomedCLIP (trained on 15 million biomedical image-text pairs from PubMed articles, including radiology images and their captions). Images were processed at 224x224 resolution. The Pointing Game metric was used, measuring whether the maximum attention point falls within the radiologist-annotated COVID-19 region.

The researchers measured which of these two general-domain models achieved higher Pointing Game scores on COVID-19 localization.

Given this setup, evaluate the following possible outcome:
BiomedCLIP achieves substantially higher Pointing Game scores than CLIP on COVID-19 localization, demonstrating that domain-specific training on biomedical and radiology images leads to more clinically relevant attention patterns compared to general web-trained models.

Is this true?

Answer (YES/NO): NO